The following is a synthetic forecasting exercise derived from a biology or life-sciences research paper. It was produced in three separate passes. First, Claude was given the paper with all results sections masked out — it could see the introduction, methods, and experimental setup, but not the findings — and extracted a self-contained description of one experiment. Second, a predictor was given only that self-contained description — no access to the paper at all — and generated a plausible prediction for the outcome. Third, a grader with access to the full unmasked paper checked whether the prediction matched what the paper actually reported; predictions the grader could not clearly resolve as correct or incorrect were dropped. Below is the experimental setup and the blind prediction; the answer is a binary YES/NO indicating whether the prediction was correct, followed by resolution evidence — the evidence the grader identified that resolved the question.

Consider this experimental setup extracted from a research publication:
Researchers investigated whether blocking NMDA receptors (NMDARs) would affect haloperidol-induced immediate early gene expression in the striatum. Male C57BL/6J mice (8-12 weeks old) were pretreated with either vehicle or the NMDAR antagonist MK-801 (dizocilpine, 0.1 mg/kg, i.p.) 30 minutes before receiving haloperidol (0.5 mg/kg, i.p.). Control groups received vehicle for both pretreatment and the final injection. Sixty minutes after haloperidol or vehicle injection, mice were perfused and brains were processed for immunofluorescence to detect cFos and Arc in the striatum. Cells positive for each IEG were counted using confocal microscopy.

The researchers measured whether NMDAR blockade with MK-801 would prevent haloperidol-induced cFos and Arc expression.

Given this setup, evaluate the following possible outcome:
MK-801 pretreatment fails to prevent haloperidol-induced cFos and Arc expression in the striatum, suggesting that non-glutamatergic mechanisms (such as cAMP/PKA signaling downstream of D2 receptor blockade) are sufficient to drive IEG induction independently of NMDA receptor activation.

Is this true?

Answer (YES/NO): NO